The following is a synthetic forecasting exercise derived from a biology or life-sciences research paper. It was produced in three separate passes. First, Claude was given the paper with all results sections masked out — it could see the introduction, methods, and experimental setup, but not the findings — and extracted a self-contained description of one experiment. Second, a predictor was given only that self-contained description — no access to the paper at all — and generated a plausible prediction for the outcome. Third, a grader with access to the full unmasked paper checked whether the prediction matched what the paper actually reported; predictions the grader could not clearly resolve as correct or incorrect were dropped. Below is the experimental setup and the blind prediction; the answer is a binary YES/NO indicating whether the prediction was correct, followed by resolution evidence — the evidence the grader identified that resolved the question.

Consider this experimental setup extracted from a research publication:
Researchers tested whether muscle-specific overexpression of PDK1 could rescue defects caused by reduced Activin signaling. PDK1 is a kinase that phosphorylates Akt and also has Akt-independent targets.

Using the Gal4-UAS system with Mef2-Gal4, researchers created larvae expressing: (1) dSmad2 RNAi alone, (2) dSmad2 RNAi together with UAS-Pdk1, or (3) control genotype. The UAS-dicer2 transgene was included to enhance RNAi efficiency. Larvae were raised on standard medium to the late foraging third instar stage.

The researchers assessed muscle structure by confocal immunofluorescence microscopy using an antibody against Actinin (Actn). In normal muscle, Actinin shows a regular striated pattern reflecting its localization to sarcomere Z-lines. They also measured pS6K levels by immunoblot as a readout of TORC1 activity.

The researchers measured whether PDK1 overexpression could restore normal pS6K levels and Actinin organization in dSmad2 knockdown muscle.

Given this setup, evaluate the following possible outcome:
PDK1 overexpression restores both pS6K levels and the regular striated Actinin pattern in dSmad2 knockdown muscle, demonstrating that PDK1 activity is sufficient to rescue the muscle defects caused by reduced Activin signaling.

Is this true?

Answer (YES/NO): NO